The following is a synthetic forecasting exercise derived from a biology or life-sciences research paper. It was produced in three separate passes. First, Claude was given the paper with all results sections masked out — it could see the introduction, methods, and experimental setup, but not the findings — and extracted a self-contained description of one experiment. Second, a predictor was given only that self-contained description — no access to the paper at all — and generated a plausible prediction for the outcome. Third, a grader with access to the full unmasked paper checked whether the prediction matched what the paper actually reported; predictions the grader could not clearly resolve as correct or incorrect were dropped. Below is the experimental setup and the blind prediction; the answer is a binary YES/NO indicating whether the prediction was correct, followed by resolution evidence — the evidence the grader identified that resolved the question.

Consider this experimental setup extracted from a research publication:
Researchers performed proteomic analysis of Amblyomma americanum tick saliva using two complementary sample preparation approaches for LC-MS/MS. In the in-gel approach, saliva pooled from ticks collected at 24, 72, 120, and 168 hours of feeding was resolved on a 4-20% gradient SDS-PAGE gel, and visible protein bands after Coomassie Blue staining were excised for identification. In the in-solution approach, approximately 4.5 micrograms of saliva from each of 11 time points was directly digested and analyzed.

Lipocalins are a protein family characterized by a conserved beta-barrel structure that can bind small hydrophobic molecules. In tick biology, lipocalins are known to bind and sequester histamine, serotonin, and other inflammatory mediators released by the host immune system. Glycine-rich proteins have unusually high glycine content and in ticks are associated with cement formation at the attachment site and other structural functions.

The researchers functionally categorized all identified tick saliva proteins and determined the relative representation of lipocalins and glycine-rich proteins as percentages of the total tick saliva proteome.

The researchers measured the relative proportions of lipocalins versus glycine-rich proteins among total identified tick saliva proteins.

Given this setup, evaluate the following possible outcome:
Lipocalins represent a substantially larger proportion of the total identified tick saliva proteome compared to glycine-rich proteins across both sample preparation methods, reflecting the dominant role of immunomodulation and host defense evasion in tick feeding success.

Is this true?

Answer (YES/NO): NO